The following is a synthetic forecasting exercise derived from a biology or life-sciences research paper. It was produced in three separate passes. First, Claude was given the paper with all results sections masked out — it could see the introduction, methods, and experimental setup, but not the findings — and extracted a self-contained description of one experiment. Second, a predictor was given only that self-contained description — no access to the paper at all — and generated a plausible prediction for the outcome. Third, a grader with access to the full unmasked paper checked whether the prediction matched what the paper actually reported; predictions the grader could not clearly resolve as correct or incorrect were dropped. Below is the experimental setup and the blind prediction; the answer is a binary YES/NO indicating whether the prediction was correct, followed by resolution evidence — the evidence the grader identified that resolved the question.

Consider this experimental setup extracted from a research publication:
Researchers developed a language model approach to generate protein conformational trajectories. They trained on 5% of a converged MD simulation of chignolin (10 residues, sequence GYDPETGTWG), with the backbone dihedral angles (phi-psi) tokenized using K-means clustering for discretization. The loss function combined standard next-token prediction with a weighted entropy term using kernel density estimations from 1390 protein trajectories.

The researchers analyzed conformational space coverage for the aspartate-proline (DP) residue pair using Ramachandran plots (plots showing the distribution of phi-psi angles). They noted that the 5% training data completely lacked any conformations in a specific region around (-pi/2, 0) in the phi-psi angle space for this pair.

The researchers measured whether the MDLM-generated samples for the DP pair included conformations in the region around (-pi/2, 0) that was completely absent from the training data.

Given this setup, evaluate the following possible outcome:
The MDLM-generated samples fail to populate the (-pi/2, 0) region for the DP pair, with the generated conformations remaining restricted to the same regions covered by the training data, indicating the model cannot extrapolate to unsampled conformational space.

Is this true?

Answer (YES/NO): NO